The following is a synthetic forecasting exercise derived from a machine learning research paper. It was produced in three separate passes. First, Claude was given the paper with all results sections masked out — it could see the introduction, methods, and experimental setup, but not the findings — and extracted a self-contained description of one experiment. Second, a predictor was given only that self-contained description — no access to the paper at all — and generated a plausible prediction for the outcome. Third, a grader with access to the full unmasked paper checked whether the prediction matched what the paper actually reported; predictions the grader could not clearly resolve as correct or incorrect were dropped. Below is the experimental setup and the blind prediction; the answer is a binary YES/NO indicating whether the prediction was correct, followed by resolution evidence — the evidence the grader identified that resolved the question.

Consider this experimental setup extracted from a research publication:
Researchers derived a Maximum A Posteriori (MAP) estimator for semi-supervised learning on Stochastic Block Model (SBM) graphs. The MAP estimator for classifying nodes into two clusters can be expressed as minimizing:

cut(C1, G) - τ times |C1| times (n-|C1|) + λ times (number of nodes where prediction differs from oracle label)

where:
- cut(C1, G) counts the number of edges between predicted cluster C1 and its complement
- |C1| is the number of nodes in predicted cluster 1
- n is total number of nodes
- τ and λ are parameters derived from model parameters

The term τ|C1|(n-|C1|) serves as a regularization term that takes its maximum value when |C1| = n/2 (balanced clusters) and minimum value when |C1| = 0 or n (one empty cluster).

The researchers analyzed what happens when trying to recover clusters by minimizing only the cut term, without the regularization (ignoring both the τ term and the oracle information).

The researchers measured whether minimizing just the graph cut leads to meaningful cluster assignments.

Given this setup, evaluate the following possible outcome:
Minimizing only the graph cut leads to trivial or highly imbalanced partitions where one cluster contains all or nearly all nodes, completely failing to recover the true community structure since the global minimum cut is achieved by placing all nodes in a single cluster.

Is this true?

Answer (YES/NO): YES